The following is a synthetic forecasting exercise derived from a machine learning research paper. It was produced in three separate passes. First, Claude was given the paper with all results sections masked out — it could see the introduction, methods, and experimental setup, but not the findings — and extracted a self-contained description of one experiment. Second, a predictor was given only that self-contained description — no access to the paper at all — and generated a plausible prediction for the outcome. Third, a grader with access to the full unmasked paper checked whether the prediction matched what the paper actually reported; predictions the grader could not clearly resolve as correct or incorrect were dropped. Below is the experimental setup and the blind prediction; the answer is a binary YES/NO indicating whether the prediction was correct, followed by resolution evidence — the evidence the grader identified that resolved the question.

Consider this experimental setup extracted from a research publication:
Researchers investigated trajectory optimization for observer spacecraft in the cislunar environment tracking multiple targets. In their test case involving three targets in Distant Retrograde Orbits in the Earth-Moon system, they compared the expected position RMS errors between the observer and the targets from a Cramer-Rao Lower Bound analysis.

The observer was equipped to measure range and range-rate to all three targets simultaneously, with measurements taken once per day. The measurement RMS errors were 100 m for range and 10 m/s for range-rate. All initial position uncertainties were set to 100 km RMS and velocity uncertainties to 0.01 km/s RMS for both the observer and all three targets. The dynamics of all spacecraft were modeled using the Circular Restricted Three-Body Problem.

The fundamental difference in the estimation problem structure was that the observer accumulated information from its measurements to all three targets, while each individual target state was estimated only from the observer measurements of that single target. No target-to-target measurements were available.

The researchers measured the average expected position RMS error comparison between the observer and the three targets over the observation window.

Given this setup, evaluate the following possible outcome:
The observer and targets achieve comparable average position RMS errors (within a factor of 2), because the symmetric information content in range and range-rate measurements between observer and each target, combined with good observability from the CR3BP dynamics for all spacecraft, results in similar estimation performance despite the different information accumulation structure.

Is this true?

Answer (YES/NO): NO